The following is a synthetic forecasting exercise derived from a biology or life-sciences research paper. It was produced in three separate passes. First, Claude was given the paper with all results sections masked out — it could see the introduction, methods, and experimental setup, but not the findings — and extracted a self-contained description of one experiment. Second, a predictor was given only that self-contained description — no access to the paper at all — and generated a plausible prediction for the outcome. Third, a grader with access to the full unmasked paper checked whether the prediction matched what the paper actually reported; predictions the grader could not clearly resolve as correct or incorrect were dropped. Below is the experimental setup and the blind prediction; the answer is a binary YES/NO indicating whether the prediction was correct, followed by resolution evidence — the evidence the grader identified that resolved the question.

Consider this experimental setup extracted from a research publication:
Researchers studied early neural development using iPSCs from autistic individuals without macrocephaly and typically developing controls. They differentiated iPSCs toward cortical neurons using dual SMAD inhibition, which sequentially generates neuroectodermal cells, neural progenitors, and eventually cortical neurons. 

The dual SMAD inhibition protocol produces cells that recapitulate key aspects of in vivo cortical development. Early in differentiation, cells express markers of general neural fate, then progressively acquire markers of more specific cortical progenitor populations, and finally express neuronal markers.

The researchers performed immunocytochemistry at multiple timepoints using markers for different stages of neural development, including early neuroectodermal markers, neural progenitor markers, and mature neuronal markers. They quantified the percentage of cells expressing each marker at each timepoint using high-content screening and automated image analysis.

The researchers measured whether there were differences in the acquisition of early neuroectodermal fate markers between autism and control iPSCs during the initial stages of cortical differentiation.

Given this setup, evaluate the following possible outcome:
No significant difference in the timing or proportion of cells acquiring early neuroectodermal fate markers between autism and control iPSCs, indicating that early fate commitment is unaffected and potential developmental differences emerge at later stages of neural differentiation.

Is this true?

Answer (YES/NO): NO